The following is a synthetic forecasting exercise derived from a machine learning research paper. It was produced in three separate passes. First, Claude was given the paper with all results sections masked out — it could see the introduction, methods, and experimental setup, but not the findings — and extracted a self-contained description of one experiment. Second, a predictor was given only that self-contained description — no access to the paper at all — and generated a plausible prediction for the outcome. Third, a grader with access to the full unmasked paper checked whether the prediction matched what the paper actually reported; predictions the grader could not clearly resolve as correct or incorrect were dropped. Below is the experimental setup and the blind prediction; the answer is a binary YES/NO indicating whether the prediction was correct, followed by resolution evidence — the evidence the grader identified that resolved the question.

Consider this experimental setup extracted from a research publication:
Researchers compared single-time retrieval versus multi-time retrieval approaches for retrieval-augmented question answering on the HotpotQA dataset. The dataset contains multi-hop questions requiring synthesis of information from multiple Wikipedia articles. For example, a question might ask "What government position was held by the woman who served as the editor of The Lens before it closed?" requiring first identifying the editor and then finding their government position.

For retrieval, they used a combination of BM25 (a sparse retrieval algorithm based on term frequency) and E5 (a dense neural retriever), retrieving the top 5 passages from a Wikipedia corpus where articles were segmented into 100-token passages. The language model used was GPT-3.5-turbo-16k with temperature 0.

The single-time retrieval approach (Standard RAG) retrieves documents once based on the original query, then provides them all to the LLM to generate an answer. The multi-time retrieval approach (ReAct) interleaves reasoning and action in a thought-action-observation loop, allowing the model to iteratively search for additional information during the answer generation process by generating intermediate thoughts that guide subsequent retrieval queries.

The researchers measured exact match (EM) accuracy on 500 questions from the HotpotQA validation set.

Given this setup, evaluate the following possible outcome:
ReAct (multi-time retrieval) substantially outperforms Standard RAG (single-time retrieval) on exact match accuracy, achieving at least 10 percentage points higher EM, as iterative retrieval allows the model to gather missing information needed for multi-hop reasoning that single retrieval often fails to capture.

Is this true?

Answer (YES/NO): NO